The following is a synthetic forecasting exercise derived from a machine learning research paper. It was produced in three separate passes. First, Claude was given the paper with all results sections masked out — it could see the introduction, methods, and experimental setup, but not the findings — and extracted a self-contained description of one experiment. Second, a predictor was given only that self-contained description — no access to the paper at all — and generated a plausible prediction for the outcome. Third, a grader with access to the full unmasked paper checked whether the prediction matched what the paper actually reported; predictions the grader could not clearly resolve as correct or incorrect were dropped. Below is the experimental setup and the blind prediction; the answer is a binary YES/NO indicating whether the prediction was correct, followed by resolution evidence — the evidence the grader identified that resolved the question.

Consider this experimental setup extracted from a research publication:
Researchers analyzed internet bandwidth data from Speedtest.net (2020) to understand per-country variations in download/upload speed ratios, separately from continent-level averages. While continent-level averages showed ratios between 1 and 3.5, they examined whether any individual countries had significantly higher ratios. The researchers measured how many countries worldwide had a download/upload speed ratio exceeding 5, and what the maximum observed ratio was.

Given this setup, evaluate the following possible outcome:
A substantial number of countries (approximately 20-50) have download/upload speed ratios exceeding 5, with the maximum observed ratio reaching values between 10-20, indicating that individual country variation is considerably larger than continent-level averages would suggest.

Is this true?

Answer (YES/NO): NO